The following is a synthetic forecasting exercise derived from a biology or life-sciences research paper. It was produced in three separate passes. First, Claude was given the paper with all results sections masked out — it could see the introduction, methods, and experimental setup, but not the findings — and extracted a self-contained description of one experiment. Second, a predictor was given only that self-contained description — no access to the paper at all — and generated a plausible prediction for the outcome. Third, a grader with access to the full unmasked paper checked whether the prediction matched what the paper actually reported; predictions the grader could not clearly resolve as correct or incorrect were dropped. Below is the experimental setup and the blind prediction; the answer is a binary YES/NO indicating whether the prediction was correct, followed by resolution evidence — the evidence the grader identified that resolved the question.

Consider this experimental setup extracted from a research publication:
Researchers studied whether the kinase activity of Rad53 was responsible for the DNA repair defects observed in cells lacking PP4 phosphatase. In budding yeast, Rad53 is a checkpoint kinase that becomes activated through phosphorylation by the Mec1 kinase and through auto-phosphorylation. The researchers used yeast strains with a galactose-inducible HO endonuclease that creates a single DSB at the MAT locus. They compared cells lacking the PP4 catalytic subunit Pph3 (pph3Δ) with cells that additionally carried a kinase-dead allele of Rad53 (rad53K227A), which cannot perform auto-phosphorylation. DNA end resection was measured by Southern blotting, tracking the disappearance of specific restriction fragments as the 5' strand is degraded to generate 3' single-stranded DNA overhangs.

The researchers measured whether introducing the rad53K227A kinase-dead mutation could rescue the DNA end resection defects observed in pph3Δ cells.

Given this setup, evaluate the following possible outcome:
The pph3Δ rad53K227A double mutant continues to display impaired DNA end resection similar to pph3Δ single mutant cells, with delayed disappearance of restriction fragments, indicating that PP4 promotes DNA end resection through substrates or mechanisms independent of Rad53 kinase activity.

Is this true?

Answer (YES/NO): NO